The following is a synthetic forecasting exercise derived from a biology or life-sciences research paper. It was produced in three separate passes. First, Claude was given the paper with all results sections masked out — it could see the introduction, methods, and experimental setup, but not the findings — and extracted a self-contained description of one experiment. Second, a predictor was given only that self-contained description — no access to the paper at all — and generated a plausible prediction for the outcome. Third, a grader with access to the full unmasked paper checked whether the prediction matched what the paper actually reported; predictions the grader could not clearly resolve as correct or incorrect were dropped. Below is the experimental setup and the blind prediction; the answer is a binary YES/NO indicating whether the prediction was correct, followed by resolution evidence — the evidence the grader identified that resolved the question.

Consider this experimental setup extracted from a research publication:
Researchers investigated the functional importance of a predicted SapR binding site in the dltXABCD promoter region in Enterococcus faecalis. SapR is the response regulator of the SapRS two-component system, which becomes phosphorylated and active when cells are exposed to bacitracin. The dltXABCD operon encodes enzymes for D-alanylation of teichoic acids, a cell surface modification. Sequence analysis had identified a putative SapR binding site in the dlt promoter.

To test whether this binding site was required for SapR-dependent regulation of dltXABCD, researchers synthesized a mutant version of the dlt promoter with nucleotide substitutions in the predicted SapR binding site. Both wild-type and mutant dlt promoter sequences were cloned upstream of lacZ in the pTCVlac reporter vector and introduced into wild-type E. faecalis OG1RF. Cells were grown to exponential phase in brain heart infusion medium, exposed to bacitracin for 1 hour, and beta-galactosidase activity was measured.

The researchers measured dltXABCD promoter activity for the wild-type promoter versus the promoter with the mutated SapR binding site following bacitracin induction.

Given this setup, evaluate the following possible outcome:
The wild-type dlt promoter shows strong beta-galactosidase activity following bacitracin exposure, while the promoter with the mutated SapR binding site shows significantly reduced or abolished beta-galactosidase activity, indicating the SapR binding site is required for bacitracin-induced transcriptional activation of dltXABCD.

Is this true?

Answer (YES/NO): YES